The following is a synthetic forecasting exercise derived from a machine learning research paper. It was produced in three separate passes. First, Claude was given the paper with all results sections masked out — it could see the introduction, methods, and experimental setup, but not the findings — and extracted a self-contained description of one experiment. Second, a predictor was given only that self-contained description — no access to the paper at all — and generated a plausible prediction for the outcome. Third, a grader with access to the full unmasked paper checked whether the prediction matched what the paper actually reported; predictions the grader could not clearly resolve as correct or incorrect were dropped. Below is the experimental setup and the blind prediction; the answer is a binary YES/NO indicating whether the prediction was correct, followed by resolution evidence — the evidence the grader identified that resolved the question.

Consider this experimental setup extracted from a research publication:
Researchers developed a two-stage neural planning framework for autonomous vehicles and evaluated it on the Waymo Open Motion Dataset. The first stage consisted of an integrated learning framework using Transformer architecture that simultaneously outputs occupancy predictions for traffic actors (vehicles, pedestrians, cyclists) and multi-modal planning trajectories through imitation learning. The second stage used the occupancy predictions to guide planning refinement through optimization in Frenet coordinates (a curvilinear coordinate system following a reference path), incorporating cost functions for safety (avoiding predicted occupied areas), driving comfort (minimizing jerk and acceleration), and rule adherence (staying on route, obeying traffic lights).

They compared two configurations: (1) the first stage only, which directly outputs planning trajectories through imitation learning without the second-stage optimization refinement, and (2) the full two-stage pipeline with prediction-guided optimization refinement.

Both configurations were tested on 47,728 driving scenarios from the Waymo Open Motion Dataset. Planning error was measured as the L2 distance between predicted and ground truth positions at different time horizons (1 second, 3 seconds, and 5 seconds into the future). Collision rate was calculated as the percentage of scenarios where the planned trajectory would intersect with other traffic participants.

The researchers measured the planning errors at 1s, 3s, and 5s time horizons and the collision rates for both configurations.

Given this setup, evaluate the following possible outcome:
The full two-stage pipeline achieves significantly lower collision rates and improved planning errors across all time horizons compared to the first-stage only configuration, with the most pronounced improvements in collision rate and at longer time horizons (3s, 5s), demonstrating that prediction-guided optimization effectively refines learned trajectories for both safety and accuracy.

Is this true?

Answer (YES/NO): NO